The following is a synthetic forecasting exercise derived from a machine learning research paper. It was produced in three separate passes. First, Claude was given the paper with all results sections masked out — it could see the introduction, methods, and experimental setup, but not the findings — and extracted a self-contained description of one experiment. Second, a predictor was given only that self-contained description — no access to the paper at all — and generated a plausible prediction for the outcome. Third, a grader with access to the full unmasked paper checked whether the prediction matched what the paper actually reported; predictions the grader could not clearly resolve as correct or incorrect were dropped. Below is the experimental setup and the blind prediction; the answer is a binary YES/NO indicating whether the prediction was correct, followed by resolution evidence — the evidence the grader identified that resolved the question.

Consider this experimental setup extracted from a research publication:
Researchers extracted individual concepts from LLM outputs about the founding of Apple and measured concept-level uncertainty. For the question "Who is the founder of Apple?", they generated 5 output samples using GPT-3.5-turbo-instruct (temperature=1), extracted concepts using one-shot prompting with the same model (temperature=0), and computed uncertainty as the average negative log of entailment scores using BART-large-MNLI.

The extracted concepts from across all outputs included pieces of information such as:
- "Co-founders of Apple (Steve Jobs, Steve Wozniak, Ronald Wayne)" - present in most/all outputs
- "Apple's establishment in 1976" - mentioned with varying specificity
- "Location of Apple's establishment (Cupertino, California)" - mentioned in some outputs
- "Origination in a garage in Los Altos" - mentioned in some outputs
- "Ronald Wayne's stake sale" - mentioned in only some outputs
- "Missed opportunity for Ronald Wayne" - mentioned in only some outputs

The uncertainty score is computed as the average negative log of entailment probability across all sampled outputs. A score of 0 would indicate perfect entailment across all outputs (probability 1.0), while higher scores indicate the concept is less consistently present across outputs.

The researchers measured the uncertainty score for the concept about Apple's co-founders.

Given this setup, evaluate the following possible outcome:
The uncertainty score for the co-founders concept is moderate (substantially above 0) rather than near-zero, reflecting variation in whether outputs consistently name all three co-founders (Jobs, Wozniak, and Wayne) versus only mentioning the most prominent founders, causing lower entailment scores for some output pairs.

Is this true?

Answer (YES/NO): NO